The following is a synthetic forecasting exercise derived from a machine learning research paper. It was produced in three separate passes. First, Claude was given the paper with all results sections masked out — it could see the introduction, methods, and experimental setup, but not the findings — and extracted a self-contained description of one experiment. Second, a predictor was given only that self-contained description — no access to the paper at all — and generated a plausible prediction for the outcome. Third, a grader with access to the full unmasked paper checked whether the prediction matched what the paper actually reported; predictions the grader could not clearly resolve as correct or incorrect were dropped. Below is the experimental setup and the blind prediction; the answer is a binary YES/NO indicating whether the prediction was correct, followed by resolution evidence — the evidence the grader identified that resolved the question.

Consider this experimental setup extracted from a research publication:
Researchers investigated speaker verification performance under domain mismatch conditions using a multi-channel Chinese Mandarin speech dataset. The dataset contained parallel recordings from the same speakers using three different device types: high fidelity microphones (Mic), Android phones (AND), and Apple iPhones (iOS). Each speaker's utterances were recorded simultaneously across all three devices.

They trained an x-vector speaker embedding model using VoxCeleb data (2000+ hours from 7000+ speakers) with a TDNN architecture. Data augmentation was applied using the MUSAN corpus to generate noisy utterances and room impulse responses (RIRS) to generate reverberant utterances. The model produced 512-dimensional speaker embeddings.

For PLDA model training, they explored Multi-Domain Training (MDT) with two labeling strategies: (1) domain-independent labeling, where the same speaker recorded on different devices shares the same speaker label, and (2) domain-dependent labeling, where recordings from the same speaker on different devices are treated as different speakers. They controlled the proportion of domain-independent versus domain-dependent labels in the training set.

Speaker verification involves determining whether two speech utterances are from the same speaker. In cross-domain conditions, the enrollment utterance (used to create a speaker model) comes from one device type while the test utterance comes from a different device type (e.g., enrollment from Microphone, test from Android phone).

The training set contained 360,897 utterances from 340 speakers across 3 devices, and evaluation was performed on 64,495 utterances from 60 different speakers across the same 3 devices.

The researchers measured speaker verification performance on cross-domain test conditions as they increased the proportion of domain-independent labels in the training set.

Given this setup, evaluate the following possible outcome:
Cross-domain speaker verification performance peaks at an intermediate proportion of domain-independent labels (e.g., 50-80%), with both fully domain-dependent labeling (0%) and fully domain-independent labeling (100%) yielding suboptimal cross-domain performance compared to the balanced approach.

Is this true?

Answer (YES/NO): YES